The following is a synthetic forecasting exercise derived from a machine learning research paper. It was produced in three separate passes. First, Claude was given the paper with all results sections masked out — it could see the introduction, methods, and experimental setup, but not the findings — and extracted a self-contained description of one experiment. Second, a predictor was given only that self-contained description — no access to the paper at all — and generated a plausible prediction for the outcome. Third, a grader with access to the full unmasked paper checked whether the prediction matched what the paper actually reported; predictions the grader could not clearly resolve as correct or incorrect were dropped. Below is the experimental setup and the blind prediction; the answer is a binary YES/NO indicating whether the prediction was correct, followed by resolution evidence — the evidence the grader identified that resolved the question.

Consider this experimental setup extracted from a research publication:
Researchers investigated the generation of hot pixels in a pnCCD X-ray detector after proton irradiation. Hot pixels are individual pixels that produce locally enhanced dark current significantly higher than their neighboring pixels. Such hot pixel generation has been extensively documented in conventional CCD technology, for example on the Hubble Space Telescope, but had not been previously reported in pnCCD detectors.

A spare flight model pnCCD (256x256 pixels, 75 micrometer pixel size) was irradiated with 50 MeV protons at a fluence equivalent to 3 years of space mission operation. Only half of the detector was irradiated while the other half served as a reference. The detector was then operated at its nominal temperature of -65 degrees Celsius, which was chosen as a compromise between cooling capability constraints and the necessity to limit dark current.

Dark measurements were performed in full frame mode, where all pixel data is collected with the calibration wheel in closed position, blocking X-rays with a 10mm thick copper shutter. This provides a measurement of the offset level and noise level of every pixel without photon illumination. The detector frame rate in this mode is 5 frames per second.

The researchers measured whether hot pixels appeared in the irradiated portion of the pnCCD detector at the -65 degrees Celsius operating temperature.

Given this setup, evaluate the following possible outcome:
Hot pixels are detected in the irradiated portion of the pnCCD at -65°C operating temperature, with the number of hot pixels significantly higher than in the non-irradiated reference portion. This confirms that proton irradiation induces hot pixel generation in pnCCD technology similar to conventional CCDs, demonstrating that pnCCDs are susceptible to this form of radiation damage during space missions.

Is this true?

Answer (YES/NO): NO